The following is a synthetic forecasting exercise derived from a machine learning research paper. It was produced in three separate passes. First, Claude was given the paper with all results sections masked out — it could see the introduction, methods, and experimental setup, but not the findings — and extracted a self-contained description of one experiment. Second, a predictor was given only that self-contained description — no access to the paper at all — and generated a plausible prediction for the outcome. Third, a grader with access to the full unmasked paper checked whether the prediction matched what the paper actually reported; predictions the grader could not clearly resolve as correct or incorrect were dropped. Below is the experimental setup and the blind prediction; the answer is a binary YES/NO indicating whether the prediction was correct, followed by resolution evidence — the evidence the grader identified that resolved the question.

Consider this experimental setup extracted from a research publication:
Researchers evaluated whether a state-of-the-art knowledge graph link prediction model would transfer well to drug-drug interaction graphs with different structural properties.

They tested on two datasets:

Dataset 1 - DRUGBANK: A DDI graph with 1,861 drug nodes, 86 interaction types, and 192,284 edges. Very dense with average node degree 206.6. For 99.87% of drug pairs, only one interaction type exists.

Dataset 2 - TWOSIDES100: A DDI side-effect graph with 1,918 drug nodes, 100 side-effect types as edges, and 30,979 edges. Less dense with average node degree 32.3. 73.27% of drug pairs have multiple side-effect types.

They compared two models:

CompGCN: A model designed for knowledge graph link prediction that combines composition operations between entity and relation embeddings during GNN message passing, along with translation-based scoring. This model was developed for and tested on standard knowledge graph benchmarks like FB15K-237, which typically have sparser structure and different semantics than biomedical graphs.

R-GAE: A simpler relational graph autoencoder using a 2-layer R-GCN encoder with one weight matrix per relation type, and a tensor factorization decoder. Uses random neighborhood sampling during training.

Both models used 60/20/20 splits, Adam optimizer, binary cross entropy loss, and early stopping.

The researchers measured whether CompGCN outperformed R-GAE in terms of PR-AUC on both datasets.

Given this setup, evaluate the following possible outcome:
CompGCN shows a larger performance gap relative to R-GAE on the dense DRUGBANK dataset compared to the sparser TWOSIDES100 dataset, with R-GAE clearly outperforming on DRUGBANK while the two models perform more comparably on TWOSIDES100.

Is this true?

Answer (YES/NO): NO